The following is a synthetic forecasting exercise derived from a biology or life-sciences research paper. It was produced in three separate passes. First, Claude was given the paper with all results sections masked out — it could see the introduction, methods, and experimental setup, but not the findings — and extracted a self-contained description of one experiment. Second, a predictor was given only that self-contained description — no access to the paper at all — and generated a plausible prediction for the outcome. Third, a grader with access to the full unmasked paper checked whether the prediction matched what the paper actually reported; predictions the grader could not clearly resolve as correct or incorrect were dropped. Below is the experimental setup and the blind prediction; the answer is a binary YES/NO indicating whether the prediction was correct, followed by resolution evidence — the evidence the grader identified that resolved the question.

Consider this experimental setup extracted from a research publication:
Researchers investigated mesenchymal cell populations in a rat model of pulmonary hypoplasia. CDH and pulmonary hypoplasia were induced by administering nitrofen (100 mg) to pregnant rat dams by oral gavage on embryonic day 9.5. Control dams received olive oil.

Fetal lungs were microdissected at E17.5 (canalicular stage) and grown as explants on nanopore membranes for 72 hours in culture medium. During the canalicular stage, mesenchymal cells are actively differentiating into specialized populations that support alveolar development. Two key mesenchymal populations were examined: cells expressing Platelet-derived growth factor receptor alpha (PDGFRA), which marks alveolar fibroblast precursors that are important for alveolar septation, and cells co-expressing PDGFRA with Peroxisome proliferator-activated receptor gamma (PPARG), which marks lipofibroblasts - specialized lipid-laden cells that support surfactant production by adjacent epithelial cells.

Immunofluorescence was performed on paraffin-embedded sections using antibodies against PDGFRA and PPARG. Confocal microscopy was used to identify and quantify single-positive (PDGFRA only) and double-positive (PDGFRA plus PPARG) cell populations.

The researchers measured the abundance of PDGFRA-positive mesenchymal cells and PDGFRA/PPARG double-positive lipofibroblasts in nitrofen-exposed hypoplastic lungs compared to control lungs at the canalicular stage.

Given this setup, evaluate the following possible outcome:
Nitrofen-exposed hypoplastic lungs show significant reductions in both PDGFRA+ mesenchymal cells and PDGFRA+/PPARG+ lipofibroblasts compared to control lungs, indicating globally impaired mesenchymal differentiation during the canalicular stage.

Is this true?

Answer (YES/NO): NO